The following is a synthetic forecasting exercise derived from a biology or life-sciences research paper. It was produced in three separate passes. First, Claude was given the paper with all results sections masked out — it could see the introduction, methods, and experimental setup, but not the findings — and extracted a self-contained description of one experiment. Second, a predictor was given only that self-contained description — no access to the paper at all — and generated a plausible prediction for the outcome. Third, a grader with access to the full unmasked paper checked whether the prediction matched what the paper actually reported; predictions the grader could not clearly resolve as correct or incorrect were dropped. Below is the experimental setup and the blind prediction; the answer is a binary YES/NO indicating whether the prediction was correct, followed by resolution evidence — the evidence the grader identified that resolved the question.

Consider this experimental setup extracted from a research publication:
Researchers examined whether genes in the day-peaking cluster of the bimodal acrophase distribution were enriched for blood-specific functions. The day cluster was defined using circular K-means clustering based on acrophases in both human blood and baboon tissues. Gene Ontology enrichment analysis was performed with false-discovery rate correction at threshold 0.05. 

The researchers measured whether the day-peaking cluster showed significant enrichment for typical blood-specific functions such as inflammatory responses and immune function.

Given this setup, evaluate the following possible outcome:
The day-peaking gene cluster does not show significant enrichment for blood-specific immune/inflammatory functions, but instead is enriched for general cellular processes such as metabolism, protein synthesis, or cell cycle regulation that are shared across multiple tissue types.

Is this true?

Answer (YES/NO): NO